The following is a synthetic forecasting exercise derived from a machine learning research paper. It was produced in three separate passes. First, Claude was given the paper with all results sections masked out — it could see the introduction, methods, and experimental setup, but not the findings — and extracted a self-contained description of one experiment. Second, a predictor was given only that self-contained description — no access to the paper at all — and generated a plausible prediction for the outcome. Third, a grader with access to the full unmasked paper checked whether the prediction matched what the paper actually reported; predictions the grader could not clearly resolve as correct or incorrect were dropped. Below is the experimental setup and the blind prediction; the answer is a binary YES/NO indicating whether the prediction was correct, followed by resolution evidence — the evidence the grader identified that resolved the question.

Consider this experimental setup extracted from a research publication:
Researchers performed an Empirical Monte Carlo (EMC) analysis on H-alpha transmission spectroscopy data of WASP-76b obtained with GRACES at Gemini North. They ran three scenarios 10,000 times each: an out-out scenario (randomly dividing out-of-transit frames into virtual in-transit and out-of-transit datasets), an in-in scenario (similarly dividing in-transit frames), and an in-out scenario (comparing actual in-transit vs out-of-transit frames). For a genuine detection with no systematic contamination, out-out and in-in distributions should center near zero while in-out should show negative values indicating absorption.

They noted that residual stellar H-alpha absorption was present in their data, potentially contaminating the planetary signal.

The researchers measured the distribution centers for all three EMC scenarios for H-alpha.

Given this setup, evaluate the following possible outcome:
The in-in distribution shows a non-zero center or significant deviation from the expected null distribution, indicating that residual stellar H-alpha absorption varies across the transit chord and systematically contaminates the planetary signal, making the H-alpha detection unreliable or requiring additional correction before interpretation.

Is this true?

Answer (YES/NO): NO